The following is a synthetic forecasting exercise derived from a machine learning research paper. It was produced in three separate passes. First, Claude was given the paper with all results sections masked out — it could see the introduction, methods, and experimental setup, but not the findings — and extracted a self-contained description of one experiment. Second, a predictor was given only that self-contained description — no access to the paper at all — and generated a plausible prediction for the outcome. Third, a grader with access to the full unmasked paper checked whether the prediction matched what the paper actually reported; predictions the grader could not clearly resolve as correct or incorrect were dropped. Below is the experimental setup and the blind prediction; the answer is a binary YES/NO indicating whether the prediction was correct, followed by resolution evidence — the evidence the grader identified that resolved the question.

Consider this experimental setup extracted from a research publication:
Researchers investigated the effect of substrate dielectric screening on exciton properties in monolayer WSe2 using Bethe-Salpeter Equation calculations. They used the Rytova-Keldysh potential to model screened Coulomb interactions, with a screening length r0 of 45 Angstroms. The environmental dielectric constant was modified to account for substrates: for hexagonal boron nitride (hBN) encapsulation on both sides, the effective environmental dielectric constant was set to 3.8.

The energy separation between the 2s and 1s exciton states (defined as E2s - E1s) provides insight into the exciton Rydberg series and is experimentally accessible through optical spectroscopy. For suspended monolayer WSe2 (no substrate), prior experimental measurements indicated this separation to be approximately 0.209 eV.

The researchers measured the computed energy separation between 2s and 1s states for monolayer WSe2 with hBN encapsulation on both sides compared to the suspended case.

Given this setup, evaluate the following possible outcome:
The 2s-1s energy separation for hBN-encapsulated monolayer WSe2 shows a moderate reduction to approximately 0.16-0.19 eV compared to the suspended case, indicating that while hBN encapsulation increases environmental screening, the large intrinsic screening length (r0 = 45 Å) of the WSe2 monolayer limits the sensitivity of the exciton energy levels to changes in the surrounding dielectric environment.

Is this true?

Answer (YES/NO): NO